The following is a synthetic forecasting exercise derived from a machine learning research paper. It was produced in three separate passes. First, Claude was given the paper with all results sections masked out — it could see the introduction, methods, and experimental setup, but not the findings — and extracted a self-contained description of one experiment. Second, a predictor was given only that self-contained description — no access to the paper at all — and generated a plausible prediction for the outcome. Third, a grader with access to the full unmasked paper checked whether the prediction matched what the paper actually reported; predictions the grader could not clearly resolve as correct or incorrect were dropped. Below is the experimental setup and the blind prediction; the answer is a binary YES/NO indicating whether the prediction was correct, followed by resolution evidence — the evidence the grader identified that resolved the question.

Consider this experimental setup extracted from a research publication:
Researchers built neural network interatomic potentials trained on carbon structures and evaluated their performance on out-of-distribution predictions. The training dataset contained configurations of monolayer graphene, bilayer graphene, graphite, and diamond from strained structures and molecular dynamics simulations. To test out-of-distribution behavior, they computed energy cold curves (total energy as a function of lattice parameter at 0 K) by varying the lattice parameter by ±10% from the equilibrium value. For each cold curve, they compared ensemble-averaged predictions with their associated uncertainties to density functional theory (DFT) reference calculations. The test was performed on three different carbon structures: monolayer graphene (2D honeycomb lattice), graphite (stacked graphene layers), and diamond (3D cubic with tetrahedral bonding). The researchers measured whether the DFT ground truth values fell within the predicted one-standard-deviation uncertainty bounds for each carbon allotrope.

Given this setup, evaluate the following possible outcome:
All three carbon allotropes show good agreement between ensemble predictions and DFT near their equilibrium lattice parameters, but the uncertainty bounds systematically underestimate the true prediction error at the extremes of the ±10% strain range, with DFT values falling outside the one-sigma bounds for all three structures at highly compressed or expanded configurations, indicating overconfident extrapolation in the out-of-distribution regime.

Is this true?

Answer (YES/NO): NO